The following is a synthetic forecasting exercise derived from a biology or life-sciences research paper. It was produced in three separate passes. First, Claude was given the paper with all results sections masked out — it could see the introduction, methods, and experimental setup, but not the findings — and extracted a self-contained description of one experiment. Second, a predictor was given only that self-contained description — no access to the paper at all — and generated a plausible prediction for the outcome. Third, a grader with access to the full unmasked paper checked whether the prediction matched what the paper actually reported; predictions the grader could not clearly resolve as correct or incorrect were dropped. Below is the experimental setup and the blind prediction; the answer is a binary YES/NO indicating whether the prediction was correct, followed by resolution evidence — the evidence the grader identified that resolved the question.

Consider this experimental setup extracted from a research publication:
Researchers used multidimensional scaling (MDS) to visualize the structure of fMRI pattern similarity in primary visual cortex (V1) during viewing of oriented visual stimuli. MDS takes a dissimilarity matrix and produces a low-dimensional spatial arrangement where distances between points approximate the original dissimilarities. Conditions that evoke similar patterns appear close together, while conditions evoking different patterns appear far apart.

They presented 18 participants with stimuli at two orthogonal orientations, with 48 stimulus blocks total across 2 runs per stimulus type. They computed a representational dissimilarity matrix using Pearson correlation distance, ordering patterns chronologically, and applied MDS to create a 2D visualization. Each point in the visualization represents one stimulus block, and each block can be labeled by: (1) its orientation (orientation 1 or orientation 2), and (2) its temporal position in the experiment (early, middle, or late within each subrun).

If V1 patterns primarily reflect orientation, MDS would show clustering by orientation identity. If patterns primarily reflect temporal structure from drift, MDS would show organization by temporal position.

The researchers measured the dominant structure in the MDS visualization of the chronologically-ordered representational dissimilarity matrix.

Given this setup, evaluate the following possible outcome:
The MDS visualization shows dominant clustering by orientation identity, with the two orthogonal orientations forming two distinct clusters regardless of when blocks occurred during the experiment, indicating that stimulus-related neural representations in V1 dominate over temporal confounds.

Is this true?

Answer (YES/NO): NO